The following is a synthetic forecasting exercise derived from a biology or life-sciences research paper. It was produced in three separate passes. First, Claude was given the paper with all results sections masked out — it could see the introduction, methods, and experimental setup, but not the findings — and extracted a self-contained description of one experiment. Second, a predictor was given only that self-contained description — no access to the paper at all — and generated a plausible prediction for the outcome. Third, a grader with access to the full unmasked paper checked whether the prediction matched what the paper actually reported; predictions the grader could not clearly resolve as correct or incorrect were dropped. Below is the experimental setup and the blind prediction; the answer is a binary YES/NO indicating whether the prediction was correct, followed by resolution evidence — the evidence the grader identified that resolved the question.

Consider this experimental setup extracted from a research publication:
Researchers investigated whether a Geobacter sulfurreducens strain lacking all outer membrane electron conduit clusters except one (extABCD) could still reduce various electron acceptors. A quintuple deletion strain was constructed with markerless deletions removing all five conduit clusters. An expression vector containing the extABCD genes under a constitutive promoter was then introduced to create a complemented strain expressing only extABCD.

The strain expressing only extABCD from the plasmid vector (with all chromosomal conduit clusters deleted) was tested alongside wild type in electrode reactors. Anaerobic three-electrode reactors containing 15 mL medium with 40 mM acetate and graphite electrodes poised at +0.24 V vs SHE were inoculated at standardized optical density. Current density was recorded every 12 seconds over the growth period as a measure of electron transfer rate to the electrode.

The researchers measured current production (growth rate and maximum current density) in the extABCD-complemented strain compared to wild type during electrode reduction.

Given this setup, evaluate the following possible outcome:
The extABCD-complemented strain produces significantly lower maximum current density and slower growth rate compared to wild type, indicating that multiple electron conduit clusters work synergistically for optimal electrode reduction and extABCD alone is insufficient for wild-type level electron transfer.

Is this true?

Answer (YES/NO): NO